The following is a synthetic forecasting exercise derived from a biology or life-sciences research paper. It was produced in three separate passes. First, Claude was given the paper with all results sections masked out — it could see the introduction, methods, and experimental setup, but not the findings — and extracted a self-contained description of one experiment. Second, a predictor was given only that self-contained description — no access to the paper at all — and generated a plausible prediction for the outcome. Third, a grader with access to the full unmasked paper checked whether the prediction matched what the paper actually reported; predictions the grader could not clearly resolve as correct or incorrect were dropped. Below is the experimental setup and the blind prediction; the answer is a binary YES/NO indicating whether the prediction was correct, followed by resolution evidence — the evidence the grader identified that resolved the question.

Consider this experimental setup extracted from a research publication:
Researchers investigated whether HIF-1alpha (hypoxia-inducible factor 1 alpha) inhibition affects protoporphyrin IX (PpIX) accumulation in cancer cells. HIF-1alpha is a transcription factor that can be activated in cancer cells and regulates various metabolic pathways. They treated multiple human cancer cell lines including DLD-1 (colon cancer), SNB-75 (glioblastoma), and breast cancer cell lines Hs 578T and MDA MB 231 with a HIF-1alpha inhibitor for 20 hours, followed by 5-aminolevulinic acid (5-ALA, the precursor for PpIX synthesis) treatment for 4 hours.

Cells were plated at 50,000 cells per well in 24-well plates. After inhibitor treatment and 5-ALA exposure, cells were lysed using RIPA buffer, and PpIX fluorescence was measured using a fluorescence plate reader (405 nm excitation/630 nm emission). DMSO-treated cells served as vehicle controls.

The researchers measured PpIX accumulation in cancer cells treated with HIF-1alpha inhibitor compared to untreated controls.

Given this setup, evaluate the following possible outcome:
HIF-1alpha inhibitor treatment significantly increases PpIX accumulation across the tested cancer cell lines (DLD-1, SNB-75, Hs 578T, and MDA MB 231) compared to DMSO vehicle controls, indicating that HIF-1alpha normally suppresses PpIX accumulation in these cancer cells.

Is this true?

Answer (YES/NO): YES